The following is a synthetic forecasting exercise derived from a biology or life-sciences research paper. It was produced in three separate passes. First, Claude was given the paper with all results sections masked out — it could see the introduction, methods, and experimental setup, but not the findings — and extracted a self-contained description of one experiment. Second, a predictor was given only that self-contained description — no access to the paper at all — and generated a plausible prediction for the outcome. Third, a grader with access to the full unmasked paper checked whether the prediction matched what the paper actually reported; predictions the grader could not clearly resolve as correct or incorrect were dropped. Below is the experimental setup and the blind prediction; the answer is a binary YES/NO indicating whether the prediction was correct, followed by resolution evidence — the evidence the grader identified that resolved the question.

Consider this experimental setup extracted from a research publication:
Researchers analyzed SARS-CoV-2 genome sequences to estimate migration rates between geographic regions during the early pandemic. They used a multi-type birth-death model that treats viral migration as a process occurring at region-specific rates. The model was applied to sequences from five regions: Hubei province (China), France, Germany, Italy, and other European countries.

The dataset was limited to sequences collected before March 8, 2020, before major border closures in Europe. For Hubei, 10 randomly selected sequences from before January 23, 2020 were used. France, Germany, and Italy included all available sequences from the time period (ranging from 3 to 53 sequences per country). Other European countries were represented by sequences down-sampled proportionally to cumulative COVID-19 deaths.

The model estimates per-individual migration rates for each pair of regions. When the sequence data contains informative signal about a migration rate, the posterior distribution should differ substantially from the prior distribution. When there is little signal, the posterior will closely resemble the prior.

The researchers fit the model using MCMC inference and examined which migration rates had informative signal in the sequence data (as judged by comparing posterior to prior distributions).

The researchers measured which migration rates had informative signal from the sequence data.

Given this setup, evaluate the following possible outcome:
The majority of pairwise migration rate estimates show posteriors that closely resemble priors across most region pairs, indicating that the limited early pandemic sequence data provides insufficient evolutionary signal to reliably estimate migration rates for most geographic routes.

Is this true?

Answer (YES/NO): YES